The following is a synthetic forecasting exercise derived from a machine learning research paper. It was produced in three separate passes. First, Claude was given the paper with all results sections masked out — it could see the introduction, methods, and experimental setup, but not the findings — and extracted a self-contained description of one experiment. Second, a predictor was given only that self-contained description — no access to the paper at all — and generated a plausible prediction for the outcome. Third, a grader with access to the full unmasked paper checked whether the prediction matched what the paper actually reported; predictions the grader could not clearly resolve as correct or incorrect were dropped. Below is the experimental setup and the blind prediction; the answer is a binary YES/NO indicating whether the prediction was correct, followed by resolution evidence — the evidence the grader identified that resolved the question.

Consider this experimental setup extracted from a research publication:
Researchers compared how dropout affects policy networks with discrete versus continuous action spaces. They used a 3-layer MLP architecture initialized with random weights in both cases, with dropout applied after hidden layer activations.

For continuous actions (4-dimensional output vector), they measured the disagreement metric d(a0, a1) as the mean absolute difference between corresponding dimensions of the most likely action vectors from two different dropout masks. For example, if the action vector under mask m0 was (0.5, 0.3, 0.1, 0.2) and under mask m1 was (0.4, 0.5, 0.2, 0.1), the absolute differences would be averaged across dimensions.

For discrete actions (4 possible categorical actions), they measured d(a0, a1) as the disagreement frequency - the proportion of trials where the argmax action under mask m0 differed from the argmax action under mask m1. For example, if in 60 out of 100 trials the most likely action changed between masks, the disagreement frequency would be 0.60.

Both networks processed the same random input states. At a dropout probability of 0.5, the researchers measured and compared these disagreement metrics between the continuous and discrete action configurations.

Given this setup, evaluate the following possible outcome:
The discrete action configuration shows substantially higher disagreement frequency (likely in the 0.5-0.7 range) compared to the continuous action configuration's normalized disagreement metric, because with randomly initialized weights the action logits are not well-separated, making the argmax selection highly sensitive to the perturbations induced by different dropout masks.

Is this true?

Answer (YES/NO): YES